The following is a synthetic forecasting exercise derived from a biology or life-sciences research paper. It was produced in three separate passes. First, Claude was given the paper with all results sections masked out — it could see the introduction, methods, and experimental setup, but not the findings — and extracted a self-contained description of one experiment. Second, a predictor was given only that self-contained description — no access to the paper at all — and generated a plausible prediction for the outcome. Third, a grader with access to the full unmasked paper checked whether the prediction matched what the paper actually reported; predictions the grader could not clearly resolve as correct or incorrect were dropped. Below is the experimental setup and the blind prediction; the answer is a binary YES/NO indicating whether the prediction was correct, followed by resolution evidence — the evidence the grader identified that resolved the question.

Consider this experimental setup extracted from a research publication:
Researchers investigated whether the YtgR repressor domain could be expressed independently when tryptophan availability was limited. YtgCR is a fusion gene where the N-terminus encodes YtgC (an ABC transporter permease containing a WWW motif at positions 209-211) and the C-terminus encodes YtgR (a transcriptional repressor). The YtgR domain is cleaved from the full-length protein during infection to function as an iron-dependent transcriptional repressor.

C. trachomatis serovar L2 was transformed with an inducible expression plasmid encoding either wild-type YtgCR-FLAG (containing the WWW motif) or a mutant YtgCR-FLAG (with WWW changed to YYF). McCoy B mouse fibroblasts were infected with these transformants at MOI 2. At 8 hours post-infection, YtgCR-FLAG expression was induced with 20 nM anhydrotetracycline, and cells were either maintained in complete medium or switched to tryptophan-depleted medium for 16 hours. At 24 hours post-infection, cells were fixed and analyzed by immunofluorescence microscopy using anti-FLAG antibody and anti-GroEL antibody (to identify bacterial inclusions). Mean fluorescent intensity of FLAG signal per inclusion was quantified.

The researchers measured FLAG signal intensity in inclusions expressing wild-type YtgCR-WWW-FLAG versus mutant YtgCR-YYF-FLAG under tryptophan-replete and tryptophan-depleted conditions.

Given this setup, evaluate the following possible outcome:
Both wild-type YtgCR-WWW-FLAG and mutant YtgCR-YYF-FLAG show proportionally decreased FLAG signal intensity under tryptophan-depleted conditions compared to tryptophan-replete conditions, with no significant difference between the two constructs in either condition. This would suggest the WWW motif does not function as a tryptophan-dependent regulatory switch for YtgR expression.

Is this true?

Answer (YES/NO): NO